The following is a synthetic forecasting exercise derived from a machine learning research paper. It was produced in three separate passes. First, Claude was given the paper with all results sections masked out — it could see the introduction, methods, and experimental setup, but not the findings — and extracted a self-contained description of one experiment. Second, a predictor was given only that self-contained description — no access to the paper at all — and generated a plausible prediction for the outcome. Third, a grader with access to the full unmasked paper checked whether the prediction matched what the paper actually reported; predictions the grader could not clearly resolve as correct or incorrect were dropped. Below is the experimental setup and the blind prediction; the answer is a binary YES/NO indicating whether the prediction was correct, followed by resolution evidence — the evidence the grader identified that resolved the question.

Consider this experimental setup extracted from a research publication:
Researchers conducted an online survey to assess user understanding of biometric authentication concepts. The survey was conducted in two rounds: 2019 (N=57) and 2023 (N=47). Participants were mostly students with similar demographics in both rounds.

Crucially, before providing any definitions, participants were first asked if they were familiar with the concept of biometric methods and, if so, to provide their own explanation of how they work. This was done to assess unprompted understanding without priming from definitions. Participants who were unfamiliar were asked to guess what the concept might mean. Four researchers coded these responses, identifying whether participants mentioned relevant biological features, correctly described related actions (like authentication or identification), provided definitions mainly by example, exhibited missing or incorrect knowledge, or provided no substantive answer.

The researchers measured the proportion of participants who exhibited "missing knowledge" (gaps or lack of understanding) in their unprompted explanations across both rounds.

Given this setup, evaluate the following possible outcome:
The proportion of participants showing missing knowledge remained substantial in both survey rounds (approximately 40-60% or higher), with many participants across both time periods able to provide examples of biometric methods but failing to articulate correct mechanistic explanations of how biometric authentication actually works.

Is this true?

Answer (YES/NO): YES